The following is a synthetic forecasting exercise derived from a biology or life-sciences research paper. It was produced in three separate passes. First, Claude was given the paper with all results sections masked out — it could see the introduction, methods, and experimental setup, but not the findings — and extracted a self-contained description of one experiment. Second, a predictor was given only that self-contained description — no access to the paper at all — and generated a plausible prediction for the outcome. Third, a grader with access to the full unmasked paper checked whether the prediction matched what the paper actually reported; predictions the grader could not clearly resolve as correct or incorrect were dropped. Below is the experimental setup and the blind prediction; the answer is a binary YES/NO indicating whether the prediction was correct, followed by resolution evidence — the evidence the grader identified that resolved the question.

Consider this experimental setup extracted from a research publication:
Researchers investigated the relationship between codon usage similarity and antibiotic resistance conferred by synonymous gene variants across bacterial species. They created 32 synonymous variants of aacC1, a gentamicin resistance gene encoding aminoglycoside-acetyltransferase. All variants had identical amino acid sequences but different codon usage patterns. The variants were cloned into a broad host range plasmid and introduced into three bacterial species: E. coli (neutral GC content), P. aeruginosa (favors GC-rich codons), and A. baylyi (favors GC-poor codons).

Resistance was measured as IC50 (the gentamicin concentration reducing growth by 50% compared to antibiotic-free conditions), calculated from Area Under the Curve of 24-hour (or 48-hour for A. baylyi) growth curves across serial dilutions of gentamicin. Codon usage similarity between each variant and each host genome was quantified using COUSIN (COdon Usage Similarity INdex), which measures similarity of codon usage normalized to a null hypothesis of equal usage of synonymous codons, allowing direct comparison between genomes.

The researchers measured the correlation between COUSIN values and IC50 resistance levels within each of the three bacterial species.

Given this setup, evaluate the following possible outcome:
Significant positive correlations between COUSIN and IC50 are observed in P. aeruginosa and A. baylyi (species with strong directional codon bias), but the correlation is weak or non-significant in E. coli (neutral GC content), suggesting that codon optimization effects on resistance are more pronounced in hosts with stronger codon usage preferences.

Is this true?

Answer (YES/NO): NO